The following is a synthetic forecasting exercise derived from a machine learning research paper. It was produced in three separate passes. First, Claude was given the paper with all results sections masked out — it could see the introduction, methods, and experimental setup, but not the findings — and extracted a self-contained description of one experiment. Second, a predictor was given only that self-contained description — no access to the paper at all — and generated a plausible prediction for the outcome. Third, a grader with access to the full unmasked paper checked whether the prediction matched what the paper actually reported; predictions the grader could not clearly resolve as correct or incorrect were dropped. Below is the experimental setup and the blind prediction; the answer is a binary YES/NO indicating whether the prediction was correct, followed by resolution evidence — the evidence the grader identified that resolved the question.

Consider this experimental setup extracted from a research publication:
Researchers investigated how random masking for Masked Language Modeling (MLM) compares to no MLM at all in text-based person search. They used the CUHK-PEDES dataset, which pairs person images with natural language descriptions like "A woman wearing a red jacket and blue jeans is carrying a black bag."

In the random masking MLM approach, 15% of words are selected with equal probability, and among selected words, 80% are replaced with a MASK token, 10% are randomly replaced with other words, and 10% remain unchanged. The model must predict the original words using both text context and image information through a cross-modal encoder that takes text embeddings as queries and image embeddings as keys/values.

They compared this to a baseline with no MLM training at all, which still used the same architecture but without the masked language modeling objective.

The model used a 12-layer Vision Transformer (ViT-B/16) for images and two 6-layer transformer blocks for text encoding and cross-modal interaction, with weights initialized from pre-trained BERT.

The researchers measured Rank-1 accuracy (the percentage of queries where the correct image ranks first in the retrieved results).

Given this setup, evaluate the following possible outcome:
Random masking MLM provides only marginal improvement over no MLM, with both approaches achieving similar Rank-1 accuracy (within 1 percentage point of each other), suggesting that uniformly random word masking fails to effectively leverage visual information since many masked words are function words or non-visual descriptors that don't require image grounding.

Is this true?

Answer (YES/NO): YES